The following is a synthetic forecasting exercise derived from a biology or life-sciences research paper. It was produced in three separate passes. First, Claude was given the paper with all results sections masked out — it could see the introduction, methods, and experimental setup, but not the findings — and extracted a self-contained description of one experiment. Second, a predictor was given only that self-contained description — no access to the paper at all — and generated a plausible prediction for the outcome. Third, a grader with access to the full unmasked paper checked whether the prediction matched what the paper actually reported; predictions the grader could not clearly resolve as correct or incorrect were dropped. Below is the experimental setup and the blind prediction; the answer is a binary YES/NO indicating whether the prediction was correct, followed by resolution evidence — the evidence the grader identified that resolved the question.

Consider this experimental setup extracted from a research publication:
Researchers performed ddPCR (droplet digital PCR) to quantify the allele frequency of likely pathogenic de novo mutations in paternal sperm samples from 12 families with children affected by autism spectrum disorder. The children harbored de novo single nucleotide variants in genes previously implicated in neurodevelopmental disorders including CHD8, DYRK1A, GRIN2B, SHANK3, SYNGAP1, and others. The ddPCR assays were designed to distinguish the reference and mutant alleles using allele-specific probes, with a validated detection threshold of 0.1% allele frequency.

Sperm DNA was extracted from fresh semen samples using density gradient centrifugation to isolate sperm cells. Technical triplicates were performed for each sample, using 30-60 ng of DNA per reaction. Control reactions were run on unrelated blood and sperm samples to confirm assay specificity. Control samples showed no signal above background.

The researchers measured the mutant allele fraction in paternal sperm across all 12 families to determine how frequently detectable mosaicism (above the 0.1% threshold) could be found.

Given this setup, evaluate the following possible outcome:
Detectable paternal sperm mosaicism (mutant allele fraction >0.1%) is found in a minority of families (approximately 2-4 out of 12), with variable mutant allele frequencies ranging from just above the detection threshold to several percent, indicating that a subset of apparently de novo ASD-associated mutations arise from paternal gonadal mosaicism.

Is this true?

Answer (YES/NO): YES